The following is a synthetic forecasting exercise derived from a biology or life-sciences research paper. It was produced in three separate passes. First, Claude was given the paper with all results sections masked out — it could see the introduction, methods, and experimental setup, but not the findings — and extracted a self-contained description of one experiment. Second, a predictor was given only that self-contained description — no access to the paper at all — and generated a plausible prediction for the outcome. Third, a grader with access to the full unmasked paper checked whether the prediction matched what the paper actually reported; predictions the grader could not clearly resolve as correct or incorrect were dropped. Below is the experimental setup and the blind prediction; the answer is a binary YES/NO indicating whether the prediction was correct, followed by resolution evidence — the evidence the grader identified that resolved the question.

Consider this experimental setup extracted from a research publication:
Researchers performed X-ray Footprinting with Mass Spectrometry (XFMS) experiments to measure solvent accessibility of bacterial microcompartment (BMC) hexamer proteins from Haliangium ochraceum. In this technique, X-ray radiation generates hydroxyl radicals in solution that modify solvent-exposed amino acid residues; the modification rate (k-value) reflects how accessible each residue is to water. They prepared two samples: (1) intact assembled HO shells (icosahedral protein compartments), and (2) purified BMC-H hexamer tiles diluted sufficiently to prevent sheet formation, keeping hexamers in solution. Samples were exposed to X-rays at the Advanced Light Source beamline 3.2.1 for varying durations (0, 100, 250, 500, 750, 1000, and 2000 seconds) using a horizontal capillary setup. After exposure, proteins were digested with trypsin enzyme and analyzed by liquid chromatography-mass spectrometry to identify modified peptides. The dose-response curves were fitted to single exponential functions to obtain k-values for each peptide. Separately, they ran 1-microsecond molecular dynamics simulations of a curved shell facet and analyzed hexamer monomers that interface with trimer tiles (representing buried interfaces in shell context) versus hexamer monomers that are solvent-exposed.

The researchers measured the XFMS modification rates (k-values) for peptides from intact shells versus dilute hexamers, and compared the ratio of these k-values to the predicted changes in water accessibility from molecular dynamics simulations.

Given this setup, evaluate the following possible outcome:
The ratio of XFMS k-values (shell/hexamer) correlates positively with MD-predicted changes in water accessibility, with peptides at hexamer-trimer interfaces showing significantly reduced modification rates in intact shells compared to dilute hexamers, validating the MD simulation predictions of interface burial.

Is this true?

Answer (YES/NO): YES